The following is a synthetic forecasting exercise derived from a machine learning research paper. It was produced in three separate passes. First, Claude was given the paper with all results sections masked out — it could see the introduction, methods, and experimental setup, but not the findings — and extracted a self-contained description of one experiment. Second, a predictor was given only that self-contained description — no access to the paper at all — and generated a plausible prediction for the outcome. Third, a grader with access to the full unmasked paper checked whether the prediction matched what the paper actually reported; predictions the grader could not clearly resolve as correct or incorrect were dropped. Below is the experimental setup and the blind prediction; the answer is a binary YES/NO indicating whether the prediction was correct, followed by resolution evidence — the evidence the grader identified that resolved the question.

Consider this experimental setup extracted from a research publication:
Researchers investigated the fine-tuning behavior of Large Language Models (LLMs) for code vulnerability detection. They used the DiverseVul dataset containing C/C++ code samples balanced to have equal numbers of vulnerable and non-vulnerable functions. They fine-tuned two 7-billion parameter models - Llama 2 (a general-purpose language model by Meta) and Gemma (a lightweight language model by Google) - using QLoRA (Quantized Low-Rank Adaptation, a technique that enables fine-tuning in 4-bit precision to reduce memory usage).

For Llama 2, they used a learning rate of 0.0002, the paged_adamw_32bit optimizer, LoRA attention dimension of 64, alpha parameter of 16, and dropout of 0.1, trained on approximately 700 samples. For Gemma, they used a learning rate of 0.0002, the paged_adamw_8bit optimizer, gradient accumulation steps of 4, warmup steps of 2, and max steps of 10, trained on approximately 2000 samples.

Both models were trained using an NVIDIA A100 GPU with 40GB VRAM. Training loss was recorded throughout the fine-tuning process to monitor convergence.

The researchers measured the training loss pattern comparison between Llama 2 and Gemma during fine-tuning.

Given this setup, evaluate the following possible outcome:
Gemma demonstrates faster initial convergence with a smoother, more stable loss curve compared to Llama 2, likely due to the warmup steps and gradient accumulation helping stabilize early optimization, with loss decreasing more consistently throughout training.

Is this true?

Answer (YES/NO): NO